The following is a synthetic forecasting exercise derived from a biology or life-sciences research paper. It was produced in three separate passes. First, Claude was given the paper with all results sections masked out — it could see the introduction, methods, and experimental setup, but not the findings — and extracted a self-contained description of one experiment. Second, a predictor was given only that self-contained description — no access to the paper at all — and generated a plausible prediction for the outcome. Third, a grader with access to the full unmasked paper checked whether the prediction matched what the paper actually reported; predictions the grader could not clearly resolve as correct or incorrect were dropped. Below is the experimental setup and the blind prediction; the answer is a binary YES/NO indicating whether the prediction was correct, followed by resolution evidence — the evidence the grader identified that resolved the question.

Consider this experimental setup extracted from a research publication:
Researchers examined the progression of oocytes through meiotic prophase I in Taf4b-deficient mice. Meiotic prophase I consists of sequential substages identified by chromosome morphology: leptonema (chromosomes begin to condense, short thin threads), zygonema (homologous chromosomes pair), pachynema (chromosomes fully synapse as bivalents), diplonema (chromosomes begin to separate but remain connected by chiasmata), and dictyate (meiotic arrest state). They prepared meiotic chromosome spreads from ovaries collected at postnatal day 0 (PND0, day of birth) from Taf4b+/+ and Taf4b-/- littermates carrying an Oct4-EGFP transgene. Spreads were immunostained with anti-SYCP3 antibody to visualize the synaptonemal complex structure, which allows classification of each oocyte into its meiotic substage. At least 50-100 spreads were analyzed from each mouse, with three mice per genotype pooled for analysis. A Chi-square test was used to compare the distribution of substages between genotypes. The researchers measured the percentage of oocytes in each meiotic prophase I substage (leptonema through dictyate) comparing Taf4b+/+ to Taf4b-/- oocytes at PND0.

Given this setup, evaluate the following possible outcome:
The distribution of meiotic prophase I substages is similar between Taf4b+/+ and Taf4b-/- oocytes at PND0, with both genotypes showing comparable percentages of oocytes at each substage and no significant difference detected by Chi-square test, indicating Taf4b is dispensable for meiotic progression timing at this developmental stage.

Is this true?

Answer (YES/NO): NO